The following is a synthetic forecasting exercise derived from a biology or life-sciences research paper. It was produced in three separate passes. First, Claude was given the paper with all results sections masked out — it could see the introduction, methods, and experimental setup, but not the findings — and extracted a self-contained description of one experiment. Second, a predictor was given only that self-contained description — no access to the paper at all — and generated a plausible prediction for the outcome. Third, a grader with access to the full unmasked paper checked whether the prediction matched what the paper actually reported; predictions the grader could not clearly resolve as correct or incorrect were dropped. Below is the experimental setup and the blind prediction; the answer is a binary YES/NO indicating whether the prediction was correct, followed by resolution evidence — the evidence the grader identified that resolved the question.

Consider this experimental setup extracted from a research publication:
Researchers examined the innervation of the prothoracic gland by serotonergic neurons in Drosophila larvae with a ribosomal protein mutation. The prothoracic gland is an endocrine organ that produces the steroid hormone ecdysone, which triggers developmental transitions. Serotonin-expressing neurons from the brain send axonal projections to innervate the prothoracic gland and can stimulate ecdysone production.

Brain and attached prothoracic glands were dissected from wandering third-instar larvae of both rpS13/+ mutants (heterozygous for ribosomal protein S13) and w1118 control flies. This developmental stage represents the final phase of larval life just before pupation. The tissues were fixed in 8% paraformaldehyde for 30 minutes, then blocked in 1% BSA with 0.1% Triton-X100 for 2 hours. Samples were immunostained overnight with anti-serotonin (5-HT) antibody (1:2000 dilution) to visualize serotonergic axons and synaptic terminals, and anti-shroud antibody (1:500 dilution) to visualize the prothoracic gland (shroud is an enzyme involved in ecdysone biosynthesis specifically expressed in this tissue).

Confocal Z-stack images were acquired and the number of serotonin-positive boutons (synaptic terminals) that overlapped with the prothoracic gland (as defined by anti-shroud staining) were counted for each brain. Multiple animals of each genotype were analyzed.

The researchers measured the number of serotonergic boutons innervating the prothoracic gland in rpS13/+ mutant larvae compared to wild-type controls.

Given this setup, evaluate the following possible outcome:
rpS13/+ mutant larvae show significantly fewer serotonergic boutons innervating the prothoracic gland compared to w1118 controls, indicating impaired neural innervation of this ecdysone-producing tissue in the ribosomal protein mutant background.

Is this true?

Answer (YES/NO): NO